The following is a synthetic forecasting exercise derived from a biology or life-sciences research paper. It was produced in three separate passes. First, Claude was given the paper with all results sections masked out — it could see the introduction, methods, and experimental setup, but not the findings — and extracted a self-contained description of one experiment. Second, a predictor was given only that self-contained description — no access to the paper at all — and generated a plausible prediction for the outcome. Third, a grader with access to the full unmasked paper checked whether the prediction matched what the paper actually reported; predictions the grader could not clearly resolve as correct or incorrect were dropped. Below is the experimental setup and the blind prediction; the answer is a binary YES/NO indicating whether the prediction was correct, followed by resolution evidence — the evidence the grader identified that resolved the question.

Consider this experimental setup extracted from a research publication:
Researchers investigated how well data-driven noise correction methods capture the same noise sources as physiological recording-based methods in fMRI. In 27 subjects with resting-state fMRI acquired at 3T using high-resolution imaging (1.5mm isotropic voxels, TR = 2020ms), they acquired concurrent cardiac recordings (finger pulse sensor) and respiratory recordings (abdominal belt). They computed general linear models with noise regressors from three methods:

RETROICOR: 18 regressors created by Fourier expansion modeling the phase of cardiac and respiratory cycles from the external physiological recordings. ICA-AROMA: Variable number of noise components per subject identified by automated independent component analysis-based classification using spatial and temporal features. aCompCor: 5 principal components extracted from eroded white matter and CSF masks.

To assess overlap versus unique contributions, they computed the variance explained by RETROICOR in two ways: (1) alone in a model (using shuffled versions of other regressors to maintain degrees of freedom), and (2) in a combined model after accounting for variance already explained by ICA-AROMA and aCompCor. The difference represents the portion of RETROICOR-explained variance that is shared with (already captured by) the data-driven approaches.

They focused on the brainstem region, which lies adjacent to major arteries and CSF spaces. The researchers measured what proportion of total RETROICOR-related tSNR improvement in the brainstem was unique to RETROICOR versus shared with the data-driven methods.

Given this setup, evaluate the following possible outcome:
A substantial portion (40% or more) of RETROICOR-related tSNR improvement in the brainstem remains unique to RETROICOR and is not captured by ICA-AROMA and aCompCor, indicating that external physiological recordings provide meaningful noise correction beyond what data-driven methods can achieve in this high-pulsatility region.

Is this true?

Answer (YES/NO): NO